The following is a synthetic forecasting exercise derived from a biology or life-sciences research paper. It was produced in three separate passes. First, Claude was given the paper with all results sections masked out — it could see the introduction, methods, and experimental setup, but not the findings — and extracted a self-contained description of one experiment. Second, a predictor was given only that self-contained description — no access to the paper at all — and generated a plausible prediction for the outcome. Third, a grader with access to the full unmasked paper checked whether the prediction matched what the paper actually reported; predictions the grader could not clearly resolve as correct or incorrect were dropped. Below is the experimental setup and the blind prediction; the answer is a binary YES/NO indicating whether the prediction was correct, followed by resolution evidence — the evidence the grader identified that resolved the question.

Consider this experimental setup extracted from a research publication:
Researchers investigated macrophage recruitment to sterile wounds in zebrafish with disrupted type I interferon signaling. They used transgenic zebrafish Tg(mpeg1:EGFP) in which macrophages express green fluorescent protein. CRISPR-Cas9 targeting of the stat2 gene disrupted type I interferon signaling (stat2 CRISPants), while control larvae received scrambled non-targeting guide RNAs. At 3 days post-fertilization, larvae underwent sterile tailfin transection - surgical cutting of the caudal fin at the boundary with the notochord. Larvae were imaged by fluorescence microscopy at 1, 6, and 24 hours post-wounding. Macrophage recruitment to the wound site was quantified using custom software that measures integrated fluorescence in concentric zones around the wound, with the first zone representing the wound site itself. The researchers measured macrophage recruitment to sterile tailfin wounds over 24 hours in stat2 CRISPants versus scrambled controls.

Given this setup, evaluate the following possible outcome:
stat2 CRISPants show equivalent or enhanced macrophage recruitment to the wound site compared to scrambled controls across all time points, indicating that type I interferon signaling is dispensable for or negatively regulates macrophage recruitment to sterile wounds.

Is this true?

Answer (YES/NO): NO